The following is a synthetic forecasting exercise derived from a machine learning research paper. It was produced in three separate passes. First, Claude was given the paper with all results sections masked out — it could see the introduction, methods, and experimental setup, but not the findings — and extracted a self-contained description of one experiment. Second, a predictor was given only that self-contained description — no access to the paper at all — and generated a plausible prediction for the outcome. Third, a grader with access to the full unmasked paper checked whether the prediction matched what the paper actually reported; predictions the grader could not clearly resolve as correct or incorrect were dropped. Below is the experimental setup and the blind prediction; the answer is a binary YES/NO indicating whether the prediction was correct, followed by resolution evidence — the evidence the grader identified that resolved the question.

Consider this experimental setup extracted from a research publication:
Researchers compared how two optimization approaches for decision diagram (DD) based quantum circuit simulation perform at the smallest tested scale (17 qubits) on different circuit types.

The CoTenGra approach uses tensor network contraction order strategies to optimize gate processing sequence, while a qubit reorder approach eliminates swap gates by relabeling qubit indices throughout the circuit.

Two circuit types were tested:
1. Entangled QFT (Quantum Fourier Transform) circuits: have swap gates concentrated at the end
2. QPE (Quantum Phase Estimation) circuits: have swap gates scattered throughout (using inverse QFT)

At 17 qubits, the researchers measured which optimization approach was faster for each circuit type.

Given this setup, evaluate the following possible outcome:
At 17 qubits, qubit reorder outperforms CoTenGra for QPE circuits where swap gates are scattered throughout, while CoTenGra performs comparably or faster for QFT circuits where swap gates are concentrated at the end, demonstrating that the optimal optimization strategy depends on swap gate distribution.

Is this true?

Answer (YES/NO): YES